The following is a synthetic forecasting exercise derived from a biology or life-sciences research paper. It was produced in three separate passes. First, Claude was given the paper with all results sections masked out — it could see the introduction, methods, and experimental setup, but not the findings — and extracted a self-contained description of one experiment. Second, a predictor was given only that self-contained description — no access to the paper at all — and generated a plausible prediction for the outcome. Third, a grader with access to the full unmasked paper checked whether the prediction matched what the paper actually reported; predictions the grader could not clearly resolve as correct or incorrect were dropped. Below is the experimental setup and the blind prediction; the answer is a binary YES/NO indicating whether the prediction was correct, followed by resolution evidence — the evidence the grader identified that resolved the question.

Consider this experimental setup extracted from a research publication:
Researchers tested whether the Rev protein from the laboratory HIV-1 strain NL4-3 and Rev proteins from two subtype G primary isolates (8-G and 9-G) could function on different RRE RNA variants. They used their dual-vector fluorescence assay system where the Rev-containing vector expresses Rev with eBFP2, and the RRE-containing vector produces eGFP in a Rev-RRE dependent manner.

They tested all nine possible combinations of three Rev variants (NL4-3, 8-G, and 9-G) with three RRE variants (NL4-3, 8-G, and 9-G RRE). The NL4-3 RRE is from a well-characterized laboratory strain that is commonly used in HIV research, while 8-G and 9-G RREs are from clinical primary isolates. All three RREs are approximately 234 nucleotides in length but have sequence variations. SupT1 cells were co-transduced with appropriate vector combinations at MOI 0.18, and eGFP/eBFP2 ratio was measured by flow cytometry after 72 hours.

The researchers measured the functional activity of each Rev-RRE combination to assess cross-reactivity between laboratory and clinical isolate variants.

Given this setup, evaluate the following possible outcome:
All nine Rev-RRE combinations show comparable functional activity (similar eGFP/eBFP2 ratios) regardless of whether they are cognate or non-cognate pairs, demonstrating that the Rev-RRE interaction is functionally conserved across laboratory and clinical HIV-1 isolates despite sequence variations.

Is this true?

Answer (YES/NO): NO